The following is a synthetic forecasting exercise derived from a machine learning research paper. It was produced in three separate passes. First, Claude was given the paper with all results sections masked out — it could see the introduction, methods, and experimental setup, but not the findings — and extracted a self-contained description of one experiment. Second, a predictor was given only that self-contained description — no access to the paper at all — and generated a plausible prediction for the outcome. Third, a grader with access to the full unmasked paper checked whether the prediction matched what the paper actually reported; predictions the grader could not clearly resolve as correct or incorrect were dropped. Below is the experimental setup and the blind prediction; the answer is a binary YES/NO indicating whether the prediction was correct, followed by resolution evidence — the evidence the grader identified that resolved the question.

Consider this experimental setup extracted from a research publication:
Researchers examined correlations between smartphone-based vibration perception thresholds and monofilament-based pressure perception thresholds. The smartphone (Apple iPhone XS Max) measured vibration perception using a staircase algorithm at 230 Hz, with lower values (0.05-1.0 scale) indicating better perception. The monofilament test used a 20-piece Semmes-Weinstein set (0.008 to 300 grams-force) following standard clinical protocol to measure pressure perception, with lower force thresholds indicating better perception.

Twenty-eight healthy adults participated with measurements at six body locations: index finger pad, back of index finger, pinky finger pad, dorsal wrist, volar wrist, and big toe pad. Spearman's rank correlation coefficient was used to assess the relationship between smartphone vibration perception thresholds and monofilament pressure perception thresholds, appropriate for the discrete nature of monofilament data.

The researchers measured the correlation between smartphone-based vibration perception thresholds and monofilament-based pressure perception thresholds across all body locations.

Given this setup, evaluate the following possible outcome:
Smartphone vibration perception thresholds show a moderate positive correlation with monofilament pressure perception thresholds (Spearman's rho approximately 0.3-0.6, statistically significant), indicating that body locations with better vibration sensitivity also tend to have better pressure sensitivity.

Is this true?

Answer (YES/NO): NO